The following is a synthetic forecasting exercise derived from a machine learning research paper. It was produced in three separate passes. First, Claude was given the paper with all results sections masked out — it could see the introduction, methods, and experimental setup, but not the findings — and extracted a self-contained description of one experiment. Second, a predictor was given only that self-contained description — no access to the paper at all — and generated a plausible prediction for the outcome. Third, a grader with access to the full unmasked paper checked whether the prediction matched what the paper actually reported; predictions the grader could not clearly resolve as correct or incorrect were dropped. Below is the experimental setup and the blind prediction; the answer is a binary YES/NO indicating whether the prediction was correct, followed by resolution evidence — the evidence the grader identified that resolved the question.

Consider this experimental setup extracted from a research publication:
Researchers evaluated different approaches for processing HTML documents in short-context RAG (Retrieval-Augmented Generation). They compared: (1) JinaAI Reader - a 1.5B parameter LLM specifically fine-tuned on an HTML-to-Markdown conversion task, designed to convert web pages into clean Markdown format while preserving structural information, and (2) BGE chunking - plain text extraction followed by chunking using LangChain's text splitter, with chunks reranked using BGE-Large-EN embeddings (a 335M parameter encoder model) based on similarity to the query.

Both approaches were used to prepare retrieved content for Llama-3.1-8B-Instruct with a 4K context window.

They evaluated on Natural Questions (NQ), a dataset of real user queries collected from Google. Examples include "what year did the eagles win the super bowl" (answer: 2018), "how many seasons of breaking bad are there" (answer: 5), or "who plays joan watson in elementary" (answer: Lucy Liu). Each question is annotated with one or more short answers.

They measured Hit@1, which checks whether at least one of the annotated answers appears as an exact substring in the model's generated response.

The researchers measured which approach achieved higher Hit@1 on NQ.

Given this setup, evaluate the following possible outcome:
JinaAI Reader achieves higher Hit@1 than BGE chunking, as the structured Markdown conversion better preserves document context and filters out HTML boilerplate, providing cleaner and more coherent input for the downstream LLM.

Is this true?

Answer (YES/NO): NO